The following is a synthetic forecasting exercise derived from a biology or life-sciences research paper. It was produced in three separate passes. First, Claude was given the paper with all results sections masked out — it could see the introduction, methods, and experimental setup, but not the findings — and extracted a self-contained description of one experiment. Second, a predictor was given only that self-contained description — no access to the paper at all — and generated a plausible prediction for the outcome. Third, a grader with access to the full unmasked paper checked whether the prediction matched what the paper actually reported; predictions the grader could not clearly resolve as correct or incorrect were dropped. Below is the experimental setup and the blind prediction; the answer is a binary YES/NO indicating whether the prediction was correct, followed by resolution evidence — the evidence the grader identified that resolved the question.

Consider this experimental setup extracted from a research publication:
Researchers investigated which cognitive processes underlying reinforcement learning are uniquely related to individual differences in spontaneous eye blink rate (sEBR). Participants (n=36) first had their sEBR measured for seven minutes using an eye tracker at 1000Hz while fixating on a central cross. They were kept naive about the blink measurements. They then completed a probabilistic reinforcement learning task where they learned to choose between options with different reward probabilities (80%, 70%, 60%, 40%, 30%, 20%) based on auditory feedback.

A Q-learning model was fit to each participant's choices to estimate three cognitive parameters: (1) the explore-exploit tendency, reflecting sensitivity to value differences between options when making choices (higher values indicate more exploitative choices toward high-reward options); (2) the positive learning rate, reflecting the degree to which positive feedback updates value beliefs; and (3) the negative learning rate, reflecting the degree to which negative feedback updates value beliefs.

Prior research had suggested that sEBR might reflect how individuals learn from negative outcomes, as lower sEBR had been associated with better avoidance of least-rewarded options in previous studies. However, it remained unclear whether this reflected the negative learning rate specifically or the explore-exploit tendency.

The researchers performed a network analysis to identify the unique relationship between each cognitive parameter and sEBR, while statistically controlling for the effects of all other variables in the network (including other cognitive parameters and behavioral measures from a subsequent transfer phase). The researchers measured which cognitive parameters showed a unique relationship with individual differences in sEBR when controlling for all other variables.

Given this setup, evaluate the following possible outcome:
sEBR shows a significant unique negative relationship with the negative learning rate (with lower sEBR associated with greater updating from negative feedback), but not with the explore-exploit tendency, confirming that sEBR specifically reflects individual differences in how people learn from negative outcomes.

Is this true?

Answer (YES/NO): NO